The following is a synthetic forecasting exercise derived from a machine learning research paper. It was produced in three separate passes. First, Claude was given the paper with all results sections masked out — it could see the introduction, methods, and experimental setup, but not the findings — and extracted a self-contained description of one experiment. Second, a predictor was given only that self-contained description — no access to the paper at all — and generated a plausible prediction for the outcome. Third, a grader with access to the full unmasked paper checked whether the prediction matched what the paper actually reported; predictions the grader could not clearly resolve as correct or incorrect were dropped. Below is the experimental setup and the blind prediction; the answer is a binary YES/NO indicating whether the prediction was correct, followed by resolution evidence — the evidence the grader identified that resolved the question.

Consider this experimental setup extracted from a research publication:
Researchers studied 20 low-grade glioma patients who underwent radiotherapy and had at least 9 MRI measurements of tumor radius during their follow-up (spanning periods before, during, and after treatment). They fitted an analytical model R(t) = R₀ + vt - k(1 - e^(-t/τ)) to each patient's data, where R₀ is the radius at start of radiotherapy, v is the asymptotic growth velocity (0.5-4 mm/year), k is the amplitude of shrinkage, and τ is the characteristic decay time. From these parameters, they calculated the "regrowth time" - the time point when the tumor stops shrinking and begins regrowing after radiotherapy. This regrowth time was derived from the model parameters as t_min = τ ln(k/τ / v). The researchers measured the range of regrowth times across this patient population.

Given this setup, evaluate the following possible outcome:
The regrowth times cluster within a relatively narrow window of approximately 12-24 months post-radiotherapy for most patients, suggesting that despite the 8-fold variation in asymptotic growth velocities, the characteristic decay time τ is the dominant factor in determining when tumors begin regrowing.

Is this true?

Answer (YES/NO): NO